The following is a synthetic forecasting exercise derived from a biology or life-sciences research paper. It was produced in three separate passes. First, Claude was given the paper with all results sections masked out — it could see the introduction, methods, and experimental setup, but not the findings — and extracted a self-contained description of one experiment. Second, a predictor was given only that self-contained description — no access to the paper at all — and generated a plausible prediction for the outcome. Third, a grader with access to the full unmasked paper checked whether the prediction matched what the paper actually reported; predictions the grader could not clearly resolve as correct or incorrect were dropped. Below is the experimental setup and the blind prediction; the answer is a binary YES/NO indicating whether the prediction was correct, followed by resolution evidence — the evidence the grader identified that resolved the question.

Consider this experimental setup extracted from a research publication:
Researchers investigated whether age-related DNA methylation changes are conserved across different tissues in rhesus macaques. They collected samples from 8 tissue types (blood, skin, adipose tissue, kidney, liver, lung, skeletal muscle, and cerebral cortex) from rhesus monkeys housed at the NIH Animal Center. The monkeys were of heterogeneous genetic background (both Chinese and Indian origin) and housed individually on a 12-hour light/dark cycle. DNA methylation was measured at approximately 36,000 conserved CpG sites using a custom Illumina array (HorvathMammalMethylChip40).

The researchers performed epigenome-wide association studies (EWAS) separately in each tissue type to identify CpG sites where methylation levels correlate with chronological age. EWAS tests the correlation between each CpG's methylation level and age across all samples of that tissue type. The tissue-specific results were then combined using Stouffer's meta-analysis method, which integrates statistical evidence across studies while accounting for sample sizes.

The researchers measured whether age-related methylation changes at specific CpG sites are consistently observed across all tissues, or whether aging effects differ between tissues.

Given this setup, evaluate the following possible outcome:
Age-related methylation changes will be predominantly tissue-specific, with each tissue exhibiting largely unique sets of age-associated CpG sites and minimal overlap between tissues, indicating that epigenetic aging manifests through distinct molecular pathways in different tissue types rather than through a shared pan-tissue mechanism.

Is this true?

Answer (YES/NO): YES